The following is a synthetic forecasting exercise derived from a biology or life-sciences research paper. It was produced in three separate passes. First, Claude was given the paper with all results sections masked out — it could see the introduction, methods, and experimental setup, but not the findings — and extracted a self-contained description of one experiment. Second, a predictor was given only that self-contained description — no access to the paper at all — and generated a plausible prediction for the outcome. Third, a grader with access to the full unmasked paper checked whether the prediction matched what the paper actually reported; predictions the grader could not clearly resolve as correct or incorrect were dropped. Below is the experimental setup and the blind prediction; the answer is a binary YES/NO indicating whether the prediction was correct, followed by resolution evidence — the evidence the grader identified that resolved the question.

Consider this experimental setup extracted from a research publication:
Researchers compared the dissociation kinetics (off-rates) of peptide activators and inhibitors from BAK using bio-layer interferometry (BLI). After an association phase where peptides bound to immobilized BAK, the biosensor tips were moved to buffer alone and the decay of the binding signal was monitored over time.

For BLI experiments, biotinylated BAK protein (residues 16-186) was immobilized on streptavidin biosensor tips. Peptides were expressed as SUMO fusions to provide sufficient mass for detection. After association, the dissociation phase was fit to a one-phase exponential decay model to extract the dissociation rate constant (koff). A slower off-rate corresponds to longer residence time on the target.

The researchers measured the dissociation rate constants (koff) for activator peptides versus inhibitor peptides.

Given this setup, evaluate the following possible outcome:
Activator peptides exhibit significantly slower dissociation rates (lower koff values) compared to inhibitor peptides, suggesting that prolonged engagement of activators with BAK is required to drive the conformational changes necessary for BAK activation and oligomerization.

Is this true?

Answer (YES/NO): NO